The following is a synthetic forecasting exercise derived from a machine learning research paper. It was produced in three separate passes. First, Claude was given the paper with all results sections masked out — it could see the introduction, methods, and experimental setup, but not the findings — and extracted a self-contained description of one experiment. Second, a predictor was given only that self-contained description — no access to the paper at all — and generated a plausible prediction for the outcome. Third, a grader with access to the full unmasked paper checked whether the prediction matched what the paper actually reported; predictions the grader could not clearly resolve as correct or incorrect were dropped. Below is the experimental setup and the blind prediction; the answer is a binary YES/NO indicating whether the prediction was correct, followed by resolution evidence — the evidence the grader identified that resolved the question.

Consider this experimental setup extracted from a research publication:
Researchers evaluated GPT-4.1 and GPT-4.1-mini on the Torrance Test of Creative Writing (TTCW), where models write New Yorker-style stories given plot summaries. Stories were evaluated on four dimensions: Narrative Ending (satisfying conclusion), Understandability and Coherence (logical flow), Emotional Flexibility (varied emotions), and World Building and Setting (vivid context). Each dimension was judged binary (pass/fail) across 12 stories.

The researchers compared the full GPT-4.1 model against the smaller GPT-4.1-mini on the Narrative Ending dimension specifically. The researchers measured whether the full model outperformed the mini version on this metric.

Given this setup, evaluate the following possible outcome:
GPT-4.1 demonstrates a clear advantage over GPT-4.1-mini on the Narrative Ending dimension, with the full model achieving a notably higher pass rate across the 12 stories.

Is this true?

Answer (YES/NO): NO